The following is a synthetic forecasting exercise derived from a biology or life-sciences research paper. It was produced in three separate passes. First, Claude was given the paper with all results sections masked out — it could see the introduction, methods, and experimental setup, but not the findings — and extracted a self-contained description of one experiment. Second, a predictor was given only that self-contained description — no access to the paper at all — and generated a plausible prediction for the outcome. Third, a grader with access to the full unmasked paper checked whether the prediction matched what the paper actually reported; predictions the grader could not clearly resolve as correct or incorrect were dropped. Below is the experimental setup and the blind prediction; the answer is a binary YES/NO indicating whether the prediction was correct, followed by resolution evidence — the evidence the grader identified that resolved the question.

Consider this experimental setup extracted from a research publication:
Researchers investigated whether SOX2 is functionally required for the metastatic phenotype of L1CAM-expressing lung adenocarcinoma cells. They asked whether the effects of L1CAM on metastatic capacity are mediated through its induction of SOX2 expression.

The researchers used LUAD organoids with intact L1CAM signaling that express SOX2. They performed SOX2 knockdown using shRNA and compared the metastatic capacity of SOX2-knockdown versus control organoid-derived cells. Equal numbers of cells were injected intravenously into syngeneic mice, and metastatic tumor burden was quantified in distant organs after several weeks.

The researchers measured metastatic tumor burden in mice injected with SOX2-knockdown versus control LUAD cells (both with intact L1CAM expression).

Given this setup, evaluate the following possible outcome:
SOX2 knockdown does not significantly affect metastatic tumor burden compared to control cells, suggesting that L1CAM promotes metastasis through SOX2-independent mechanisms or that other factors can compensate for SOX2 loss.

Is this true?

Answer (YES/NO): NO